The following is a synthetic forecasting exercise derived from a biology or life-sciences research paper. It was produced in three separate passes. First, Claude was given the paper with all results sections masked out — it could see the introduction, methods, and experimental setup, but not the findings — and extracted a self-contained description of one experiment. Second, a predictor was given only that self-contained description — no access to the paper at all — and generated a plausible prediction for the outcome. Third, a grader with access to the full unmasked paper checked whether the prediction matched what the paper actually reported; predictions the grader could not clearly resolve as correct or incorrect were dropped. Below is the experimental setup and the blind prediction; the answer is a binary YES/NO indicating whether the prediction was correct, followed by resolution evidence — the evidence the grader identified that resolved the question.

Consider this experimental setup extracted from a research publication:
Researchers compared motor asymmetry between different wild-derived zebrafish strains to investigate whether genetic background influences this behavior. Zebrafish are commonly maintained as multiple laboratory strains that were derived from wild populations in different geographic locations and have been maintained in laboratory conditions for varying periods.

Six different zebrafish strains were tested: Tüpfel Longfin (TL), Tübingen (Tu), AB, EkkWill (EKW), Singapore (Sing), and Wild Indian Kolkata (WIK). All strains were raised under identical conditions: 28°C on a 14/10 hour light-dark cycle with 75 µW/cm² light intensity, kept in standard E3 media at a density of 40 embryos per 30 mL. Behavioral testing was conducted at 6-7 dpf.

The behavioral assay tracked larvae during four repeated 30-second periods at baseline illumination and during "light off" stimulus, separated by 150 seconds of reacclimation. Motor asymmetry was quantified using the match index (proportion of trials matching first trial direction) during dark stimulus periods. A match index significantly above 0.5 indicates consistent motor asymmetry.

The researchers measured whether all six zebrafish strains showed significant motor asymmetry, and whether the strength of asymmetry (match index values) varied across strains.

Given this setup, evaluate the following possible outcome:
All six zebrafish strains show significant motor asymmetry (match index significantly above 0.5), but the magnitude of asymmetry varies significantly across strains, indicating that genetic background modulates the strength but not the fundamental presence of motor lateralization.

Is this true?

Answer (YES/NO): NO